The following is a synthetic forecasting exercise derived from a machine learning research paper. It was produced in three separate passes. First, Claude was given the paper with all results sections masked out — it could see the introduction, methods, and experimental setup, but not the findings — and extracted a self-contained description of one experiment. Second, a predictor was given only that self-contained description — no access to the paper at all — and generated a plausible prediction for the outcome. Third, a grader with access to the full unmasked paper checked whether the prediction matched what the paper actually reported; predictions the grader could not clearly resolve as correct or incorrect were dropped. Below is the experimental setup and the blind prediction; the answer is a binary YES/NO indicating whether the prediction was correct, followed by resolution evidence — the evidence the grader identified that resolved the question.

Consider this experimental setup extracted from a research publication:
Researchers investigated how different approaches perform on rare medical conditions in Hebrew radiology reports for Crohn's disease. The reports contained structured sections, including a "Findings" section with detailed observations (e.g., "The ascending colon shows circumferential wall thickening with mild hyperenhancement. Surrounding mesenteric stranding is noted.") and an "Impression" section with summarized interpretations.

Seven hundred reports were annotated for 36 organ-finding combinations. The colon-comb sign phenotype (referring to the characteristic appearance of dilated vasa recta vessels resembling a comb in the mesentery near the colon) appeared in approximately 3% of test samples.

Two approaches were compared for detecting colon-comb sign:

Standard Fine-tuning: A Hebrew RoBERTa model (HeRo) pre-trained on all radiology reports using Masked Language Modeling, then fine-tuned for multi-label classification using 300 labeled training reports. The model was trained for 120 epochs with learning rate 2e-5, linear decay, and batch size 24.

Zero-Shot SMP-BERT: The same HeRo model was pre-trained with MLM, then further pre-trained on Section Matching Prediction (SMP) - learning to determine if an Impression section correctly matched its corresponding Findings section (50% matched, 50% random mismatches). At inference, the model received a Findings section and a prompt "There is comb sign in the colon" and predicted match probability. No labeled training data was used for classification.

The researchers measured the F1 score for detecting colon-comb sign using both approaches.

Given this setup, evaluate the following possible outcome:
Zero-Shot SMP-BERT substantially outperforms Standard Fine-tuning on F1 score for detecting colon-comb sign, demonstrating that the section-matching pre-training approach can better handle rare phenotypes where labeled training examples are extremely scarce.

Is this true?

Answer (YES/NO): NO